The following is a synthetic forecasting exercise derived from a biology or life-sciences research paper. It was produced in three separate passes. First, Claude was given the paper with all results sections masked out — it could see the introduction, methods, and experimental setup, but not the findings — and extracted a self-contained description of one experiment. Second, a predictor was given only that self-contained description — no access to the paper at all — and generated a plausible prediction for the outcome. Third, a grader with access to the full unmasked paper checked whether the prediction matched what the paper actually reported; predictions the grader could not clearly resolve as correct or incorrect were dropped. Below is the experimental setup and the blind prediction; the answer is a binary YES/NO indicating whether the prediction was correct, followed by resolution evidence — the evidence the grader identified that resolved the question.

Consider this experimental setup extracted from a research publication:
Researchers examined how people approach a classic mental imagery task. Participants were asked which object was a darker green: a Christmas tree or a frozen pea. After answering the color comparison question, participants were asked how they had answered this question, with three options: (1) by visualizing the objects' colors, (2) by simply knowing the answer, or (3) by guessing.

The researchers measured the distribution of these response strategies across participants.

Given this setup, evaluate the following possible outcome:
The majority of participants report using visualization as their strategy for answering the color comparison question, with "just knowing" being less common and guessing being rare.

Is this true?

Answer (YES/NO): YES